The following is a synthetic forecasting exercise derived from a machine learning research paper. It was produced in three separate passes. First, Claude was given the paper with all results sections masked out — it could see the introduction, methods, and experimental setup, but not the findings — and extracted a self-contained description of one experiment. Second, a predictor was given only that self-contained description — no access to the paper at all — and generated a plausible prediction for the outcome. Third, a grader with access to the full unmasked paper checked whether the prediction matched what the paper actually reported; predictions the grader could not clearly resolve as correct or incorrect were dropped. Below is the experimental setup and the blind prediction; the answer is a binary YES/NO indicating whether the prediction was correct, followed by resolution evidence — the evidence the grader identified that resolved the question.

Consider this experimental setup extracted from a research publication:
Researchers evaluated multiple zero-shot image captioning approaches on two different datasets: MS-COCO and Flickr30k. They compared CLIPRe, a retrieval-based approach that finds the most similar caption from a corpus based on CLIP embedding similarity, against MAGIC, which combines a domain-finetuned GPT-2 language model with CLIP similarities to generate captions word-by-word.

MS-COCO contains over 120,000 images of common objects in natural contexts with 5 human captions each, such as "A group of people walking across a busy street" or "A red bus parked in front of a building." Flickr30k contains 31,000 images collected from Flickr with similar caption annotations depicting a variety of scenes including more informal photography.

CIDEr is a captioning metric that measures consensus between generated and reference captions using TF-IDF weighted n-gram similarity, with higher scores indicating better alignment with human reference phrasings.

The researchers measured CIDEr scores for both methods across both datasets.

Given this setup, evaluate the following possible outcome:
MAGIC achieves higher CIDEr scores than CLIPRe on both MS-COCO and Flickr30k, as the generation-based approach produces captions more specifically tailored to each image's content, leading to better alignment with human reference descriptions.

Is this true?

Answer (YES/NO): YES